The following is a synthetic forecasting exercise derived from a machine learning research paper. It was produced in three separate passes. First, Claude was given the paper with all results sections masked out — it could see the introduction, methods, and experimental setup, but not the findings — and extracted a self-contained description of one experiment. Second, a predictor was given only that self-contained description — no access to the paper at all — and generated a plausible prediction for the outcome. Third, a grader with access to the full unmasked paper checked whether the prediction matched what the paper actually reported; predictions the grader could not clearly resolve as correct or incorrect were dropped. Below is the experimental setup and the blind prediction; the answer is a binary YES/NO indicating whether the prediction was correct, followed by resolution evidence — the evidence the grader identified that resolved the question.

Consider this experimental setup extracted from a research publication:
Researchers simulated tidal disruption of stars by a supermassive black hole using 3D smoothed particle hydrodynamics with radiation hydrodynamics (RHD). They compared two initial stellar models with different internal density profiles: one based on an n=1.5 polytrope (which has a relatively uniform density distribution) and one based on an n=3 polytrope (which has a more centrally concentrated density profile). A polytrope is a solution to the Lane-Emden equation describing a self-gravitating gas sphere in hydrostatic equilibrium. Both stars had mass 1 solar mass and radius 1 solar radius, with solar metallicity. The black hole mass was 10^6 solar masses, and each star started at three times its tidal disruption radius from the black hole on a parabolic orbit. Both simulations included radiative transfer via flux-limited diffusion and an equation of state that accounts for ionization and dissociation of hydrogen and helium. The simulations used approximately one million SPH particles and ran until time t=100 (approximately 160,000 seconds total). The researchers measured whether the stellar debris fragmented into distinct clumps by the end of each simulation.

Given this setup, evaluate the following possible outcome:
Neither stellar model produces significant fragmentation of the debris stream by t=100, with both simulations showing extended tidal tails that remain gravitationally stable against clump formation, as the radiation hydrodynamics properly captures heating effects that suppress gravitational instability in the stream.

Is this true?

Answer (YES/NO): NO